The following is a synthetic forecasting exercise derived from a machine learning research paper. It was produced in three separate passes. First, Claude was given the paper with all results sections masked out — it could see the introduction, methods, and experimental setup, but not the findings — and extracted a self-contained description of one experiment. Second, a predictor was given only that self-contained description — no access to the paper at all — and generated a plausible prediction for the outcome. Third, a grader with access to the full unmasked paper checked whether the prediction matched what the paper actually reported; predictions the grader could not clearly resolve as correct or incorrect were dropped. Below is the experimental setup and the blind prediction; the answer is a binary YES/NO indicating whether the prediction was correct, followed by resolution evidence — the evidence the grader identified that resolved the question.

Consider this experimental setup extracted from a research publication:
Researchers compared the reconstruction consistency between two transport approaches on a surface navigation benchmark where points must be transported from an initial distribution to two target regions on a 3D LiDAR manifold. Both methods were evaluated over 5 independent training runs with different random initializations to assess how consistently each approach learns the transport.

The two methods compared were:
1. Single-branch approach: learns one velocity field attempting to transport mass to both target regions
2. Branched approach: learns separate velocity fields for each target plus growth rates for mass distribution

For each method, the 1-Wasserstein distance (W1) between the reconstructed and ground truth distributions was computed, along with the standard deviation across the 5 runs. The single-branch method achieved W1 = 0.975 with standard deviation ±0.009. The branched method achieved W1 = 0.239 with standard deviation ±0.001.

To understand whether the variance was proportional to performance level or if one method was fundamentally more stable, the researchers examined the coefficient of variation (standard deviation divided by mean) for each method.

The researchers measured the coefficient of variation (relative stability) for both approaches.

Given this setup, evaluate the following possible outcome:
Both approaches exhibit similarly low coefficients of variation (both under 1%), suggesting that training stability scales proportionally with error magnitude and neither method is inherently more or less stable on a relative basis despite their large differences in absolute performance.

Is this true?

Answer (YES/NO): NO